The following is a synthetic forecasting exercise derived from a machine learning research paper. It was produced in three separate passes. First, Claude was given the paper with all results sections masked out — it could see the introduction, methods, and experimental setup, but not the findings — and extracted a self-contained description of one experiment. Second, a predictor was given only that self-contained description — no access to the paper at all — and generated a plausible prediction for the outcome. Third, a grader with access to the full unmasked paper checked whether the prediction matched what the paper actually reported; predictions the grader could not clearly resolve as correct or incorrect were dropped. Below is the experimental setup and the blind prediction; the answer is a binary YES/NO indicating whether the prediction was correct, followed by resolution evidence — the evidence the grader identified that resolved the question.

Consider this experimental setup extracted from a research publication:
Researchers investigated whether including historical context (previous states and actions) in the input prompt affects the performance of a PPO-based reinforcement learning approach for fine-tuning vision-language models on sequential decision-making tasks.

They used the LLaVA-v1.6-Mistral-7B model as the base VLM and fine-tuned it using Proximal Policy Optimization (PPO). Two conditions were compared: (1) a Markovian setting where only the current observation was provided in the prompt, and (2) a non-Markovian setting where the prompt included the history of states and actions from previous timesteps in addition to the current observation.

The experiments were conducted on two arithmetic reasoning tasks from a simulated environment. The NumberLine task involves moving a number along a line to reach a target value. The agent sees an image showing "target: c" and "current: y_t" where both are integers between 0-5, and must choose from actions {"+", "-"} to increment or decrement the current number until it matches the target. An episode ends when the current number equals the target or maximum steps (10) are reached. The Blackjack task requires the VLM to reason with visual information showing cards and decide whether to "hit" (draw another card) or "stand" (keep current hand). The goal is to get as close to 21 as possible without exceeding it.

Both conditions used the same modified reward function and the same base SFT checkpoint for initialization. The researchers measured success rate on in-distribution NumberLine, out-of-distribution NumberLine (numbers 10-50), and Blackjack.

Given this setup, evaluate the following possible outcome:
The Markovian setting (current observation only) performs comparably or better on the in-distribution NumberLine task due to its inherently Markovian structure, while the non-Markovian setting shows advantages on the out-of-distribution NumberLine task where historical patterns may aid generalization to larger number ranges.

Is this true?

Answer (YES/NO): NO